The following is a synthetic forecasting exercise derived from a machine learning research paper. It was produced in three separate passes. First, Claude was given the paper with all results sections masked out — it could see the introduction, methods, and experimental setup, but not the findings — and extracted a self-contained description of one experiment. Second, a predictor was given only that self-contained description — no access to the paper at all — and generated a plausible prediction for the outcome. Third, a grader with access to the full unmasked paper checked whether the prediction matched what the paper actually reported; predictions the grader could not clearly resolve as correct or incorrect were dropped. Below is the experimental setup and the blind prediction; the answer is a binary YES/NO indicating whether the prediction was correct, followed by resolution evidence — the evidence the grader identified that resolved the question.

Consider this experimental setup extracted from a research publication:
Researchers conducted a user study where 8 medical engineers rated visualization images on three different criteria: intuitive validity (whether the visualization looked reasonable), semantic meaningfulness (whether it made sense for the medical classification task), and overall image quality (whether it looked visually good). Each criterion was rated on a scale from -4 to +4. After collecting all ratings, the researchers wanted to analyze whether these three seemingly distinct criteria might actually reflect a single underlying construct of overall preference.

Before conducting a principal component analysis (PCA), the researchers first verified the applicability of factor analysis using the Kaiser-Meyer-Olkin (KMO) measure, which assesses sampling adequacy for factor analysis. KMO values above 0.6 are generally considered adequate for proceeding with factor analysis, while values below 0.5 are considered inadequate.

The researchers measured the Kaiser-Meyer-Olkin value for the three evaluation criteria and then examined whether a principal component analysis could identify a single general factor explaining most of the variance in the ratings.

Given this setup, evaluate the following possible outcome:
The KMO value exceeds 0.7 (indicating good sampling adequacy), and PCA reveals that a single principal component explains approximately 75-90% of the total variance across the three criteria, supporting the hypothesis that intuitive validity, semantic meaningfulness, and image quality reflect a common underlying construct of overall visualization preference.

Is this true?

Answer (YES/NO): YES